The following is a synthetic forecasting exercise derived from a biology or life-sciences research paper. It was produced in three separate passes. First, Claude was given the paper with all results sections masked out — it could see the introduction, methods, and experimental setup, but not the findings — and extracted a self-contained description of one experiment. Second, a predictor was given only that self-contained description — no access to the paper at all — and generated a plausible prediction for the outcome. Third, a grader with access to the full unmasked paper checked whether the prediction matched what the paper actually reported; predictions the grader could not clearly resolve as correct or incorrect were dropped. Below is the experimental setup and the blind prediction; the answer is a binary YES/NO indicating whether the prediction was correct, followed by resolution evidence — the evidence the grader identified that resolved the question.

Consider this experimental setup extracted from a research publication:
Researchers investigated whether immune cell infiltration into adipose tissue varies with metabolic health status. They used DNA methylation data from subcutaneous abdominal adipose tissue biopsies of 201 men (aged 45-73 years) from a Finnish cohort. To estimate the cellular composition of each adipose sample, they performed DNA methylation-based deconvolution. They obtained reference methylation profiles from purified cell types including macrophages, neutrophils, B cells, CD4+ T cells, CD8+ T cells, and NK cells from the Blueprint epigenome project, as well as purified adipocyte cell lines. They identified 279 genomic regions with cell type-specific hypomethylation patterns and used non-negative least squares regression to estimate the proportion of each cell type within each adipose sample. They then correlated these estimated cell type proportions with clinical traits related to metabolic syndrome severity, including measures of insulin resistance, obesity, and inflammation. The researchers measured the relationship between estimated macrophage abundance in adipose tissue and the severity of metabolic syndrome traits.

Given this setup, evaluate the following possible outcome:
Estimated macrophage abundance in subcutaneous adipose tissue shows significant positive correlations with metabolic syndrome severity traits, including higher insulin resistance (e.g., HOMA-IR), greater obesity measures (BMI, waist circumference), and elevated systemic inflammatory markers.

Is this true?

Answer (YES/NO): NO